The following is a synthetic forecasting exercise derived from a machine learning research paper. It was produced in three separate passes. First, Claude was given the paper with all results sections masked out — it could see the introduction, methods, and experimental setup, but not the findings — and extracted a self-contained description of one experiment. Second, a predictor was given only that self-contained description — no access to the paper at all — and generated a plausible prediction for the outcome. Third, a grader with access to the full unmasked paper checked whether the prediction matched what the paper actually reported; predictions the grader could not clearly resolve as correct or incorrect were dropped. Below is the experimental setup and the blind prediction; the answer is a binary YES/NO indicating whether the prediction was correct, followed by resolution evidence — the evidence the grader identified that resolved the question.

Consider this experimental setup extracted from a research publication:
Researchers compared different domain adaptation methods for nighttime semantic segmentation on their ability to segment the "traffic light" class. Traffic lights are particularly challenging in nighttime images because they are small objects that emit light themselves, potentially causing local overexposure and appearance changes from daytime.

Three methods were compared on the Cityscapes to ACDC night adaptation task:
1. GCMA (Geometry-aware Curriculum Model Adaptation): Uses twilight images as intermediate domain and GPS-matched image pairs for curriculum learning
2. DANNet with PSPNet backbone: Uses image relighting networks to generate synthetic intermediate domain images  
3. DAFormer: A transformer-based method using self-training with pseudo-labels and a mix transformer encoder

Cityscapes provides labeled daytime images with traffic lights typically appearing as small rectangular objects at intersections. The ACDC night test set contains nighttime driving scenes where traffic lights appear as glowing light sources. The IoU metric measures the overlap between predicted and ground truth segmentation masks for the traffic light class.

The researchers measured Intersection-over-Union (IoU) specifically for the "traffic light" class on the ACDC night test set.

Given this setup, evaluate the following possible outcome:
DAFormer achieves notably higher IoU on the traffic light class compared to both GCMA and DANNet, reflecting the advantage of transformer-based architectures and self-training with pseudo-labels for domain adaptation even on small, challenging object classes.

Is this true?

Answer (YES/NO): NO